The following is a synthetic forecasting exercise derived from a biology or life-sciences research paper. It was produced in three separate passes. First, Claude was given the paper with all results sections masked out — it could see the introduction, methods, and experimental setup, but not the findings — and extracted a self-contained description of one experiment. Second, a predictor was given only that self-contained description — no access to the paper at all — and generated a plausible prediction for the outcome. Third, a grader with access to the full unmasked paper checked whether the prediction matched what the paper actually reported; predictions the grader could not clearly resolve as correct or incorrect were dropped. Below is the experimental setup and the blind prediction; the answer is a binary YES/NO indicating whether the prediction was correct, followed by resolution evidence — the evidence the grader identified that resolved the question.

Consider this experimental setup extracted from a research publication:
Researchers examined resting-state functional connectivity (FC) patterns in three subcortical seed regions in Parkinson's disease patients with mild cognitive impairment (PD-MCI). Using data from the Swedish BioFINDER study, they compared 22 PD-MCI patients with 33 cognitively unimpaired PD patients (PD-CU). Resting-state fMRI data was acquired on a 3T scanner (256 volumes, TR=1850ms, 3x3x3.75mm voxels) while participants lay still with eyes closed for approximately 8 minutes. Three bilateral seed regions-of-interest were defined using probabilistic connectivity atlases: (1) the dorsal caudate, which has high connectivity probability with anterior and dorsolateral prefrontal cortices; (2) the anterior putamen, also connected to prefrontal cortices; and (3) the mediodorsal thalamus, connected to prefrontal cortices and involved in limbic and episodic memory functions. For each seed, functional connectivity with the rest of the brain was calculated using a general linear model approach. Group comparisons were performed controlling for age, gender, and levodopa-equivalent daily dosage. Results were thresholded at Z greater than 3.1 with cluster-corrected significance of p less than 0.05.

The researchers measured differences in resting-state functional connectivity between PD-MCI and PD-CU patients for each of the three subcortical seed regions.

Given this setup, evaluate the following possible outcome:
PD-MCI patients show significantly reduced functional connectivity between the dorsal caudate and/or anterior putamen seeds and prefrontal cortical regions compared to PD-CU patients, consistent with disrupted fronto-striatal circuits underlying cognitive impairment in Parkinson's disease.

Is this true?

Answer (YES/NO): NO